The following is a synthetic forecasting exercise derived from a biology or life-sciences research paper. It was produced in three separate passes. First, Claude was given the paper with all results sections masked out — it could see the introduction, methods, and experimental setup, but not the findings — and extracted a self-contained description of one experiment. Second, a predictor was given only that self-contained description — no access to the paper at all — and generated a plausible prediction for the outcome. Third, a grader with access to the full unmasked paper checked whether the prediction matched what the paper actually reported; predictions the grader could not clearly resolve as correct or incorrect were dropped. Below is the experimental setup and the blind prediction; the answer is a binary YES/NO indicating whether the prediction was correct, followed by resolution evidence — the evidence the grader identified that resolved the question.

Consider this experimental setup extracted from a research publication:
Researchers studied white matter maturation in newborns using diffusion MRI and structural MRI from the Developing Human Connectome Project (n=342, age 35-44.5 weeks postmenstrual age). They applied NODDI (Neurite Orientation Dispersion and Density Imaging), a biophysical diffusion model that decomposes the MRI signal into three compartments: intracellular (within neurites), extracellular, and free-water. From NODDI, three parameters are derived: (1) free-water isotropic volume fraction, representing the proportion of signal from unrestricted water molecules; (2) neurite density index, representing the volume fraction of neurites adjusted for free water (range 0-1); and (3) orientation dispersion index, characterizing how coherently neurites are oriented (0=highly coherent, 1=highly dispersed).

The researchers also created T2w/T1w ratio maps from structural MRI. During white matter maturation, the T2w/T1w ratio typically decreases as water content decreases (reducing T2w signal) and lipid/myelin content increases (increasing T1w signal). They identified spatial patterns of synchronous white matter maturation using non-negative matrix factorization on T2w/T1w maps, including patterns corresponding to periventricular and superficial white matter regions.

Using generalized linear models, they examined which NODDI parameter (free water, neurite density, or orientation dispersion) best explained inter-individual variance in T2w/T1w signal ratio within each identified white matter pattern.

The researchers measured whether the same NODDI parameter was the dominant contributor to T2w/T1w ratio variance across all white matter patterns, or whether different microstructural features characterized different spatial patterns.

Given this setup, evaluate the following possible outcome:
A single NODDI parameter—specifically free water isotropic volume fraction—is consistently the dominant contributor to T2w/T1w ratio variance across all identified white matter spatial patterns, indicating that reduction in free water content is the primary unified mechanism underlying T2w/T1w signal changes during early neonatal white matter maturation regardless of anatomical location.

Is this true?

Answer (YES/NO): NO